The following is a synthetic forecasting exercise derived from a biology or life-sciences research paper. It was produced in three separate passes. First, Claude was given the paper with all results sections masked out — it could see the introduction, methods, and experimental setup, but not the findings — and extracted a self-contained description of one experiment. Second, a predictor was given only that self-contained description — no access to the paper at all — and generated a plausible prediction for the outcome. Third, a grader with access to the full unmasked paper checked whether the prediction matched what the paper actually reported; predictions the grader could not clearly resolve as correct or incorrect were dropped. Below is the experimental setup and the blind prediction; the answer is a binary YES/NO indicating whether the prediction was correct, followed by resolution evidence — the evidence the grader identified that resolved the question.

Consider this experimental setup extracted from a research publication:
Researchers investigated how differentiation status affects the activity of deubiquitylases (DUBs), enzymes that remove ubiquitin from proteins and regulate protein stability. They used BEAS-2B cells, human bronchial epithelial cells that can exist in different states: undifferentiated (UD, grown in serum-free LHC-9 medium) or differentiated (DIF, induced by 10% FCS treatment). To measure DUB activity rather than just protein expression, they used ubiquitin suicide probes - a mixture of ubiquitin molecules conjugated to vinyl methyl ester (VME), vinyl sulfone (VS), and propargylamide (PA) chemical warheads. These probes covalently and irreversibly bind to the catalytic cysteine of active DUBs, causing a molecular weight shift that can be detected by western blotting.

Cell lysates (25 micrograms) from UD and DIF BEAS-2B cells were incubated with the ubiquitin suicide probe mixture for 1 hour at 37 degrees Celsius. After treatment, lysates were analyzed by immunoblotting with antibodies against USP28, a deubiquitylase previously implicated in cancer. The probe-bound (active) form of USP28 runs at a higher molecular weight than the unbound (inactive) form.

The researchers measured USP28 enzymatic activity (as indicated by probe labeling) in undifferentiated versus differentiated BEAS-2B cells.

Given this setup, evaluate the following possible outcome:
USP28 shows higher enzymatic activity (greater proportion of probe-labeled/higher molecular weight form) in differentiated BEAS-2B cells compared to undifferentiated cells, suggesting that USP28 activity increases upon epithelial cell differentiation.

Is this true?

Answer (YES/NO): YES